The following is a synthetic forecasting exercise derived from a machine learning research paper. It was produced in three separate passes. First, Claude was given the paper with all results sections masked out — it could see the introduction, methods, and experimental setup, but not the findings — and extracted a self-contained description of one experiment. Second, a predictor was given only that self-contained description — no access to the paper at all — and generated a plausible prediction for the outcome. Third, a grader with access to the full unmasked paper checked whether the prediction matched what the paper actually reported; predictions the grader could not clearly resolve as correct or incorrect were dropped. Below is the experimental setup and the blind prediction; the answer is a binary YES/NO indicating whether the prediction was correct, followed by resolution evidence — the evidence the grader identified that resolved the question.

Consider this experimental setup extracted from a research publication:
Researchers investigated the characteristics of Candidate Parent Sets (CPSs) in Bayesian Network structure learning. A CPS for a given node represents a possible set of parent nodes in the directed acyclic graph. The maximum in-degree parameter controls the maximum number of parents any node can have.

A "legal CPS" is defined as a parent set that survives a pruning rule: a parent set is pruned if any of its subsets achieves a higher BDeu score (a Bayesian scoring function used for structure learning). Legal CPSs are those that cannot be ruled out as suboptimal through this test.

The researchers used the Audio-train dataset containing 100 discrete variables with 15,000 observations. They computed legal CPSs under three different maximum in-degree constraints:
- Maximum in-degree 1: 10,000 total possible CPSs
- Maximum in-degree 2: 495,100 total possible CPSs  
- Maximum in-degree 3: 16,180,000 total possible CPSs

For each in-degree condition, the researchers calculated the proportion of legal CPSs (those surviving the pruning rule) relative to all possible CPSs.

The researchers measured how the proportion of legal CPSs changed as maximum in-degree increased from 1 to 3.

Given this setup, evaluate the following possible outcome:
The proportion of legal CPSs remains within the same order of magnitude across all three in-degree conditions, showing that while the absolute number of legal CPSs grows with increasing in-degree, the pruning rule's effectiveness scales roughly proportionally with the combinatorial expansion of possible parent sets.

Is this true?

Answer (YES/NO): NO